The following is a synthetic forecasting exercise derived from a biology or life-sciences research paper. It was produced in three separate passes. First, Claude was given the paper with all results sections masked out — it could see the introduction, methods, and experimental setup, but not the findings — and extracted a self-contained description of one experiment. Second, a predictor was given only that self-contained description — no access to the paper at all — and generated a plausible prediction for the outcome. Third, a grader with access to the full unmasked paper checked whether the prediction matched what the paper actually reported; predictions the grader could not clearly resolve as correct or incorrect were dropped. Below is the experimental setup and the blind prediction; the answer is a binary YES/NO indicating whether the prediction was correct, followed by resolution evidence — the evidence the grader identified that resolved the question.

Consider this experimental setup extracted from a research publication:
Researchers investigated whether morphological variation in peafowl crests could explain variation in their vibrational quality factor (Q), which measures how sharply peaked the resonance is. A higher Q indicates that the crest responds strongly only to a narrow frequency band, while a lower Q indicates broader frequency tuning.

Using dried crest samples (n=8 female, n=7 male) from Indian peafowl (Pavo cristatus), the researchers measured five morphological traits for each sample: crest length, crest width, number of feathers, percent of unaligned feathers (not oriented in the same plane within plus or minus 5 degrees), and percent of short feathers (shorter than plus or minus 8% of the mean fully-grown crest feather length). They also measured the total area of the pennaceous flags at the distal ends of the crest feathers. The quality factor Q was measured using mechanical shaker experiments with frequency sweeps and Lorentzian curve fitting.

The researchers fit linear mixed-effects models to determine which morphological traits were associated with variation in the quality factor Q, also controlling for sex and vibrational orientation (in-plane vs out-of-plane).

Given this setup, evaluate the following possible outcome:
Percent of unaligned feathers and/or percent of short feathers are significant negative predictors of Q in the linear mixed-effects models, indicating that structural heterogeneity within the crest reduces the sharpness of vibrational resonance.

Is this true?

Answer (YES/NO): NO